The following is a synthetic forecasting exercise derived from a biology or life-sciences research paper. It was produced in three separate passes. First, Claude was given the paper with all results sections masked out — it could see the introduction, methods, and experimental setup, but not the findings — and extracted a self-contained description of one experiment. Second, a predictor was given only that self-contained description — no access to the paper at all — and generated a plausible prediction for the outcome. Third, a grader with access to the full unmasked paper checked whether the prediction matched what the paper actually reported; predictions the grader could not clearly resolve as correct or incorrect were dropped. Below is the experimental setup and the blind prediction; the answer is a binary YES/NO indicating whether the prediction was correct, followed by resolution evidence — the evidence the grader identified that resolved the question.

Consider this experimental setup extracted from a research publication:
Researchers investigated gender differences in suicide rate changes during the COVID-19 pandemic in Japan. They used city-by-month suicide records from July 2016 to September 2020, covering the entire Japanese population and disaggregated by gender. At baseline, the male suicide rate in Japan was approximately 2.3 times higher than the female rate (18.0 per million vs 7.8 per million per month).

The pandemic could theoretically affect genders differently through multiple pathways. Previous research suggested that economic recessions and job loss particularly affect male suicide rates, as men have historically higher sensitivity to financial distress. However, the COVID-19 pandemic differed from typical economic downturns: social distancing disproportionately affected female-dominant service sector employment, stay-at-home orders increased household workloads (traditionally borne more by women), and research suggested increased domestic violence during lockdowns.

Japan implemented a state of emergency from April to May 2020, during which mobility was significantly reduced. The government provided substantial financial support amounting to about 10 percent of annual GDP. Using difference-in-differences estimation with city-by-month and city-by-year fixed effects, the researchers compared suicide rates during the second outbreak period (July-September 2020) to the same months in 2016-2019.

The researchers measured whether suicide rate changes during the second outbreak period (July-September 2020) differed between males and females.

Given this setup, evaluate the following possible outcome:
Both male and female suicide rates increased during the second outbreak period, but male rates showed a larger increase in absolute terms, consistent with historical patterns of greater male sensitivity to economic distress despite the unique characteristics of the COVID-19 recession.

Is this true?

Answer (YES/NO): NO